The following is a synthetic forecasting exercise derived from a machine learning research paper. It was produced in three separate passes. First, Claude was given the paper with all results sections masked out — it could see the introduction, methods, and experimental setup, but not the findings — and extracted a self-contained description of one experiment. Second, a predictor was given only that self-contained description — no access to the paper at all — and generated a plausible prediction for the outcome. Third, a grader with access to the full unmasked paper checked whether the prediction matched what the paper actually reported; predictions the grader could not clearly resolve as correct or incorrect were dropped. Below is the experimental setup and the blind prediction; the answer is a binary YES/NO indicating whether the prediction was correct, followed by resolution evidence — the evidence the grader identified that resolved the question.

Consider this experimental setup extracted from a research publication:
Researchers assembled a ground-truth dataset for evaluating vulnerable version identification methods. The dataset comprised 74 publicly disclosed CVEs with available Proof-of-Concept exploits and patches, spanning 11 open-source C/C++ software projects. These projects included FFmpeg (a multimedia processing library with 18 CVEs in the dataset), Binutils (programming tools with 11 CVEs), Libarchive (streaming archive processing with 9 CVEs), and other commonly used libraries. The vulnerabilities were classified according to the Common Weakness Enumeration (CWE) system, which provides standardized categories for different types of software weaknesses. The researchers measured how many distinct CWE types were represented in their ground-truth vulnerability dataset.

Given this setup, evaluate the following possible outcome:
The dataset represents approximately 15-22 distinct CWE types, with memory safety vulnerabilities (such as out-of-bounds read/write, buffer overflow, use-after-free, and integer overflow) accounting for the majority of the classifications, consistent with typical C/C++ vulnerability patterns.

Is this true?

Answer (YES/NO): NO